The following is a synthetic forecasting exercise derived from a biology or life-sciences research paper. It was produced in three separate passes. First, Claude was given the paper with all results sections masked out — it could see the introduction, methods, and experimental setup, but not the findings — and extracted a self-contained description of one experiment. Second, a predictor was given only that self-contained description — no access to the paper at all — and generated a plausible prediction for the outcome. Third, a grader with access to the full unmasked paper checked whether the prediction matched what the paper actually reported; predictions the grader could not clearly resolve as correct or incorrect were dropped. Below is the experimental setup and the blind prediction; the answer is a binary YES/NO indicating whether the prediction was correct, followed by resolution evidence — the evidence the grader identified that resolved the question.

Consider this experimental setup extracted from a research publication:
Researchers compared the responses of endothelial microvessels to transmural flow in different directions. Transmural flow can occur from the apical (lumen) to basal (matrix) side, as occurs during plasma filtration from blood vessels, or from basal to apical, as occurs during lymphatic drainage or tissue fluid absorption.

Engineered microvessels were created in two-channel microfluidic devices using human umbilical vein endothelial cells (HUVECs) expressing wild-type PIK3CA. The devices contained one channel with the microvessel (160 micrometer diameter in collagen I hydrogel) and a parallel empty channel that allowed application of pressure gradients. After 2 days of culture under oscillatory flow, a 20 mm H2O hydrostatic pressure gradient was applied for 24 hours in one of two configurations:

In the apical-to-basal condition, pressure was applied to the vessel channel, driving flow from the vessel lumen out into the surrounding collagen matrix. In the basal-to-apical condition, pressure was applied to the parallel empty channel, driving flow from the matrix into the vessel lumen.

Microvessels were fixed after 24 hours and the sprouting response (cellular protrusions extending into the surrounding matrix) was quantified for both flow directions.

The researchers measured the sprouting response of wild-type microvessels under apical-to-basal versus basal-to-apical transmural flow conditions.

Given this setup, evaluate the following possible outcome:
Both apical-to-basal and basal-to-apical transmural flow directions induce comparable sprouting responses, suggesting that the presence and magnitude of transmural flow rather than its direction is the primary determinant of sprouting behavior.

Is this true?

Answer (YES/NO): NO